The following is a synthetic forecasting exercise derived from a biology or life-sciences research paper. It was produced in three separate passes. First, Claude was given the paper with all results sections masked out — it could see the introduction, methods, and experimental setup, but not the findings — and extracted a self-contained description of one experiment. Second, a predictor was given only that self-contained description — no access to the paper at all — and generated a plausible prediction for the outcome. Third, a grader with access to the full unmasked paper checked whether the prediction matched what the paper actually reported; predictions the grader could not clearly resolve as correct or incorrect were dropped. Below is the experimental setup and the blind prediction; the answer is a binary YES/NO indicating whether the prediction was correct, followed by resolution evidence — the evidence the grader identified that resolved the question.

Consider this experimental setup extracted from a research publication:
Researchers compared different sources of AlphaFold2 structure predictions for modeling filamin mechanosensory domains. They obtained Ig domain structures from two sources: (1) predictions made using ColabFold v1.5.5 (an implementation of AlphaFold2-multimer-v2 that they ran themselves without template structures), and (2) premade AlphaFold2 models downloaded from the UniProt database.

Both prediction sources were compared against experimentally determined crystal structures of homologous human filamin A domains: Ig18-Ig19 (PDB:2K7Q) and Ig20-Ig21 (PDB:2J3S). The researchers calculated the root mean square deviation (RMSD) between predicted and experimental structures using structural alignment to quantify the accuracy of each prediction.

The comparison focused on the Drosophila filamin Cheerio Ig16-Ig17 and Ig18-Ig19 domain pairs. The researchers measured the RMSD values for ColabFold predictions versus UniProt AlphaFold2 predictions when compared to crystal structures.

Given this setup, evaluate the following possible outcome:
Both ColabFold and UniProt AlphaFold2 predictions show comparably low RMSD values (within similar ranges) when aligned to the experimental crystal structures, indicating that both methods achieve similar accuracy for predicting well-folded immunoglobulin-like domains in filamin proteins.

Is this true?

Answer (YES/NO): NO